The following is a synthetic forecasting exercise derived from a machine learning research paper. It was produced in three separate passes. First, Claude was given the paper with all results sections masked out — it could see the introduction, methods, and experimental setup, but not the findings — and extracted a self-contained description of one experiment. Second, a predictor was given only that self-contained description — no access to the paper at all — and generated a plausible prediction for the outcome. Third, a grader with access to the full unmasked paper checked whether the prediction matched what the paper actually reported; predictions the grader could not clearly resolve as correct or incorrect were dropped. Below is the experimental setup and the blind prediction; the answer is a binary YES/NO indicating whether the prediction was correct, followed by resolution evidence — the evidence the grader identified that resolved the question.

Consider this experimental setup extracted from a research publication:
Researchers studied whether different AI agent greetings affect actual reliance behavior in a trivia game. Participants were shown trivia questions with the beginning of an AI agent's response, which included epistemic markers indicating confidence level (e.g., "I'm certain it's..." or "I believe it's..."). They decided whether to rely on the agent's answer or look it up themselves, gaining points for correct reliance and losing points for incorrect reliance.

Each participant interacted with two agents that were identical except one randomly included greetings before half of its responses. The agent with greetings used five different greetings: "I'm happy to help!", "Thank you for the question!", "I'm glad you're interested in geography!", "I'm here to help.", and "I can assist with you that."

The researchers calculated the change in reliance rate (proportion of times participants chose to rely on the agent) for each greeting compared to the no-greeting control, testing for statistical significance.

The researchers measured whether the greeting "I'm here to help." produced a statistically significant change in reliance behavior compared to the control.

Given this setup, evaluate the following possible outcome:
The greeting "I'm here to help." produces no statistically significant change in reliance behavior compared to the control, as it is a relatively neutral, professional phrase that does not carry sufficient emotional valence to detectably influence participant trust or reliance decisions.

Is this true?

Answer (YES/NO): YES